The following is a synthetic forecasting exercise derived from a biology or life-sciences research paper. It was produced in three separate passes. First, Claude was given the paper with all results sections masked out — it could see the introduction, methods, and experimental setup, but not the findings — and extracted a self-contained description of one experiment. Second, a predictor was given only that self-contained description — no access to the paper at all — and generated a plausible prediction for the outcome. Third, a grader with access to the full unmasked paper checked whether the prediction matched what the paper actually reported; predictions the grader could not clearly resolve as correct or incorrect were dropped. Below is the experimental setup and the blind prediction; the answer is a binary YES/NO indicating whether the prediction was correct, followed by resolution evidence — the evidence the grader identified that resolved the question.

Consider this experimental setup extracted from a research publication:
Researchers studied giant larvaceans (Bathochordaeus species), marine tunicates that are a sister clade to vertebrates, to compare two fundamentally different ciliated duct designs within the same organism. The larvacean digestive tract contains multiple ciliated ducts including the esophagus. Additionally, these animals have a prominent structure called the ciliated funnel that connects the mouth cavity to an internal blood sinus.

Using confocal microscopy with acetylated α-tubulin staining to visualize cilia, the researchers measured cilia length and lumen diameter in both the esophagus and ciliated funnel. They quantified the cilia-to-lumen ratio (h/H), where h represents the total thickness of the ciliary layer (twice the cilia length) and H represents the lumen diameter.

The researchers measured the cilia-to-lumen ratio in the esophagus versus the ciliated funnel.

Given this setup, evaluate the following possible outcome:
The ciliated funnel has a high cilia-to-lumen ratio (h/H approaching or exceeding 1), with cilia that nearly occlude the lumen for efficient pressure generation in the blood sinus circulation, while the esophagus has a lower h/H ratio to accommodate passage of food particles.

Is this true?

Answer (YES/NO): YES